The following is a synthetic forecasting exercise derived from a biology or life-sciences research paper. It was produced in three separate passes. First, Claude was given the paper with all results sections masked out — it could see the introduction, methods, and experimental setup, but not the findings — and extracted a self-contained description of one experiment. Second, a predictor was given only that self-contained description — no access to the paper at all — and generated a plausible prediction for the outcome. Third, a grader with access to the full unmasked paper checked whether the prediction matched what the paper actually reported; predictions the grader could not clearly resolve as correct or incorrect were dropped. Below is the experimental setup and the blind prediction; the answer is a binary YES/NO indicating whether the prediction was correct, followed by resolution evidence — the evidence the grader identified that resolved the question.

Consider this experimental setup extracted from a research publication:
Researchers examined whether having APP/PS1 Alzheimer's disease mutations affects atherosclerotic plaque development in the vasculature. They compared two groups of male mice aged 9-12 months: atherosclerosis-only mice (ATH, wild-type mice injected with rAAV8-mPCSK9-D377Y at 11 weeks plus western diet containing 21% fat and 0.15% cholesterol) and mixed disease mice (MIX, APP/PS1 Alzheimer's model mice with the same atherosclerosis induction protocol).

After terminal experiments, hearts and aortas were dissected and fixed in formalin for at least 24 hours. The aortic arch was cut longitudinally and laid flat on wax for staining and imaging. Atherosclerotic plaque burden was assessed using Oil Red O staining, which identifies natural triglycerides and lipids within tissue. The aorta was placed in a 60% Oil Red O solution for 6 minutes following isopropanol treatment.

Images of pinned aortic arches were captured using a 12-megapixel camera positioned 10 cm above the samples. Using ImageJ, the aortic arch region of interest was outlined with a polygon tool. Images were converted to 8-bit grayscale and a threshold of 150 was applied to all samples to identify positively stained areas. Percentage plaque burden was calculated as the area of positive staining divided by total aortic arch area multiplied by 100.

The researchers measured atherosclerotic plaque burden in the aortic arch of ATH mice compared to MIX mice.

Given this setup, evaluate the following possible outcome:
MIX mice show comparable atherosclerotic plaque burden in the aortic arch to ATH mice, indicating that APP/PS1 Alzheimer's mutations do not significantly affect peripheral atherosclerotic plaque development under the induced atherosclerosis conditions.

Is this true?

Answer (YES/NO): YES